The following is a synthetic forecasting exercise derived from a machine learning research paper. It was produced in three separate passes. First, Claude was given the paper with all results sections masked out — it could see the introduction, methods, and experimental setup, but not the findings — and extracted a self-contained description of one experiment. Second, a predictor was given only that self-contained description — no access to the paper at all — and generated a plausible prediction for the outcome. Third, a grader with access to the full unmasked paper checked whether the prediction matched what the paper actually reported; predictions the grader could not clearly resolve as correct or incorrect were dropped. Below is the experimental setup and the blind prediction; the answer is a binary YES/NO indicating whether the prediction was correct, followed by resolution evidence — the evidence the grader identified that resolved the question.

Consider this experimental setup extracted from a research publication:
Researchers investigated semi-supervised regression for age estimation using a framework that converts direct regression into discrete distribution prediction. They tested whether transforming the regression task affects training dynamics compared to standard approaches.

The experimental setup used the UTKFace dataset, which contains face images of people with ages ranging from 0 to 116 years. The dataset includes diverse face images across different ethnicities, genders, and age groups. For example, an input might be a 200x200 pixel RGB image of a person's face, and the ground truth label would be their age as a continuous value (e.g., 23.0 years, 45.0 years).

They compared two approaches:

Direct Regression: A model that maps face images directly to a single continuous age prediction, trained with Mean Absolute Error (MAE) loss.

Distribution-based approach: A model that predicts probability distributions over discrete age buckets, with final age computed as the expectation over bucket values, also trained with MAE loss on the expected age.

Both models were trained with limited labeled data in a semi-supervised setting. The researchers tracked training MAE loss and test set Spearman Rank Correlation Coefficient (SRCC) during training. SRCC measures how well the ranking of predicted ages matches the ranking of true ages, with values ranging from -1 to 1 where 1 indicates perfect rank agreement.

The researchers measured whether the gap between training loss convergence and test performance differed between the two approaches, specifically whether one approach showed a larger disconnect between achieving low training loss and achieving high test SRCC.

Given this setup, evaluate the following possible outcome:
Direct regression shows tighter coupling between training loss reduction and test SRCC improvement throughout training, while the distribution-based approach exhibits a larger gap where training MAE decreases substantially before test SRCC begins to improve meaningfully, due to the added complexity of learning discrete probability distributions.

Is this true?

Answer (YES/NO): NO